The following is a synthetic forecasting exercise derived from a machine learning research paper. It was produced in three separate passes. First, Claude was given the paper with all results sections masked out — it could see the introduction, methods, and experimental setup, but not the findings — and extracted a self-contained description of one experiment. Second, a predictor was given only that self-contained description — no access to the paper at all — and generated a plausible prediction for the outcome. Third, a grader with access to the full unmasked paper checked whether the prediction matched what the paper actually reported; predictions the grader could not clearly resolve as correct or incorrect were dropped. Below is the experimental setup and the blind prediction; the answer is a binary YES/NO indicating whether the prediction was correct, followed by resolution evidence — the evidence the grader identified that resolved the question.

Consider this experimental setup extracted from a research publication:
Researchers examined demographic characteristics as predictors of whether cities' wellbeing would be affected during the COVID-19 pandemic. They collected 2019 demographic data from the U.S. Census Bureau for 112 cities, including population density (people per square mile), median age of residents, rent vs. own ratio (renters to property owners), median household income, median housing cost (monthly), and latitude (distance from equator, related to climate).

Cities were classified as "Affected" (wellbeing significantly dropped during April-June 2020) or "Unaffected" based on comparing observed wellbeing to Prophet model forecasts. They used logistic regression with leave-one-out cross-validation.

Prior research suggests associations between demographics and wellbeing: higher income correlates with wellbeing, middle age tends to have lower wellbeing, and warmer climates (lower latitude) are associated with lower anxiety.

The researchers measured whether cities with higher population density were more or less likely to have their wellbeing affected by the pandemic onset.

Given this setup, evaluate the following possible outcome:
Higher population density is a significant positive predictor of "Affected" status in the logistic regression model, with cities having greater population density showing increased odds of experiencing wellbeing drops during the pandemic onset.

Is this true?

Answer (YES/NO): NO